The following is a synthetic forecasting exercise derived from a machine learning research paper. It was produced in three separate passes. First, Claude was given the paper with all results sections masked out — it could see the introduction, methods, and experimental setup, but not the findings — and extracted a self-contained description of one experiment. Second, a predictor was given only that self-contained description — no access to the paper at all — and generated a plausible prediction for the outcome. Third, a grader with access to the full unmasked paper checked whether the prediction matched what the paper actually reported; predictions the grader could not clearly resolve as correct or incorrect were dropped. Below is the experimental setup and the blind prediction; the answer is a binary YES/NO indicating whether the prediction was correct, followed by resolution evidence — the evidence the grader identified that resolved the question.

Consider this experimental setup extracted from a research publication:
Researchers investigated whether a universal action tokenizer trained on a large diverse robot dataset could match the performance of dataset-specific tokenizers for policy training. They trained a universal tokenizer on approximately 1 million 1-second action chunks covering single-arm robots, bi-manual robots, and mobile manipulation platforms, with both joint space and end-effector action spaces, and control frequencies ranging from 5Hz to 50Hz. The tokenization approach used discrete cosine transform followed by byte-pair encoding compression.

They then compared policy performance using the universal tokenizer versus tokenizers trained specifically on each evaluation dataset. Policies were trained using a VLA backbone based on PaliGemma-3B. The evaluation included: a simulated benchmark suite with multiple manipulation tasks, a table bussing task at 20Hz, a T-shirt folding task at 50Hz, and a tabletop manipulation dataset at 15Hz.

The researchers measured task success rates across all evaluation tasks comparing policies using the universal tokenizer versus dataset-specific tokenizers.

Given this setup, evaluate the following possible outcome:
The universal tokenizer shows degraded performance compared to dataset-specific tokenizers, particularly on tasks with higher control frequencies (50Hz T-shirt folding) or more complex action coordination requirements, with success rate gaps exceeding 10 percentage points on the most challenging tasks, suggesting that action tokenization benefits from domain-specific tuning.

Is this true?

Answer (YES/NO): NO